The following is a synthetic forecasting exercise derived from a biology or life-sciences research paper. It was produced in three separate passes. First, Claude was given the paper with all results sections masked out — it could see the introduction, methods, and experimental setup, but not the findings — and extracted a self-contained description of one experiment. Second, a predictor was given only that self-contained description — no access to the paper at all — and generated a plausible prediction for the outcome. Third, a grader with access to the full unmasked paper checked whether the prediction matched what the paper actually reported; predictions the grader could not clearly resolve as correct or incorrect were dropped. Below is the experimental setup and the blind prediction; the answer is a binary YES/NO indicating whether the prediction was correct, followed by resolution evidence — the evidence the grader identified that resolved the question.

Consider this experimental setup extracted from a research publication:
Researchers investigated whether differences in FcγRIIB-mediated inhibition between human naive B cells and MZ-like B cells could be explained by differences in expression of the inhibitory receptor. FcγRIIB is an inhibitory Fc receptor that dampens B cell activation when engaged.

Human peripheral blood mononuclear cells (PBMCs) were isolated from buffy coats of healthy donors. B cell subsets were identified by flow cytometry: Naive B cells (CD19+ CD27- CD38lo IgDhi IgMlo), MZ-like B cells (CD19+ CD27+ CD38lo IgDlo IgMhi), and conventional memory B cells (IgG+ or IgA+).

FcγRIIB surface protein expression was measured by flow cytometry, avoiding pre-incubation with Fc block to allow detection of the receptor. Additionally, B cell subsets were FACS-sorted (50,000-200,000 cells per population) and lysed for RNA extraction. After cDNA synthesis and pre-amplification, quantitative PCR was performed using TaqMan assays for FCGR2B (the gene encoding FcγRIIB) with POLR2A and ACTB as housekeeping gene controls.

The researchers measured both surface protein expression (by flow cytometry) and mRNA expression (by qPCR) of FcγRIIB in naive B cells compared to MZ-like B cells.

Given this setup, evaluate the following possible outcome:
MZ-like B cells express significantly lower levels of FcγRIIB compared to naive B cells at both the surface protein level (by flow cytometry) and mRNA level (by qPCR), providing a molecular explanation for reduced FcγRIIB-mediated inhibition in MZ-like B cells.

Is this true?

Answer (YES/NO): NO